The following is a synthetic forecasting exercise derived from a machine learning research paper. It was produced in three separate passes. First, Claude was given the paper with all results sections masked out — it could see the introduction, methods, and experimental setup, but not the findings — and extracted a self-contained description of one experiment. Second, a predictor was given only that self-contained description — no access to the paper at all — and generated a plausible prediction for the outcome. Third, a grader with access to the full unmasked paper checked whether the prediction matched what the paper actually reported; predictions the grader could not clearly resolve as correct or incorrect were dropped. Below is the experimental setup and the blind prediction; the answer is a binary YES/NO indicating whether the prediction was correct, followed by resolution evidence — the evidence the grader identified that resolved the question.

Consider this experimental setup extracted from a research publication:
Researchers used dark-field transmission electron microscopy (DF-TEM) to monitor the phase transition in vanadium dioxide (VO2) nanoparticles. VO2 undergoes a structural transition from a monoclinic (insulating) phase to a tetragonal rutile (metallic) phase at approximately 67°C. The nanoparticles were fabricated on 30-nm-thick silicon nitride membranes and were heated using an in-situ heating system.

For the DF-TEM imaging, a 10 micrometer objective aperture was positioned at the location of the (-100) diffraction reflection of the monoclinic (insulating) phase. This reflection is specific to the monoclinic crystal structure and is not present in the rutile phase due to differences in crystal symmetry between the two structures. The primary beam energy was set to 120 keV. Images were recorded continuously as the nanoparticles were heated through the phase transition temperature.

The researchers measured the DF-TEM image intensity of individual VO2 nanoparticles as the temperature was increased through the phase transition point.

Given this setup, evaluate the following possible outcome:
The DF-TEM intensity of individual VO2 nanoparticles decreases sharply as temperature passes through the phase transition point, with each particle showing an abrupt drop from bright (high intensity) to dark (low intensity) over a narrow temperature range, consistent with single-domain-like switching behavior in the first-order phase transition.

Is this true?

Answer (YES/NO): NO